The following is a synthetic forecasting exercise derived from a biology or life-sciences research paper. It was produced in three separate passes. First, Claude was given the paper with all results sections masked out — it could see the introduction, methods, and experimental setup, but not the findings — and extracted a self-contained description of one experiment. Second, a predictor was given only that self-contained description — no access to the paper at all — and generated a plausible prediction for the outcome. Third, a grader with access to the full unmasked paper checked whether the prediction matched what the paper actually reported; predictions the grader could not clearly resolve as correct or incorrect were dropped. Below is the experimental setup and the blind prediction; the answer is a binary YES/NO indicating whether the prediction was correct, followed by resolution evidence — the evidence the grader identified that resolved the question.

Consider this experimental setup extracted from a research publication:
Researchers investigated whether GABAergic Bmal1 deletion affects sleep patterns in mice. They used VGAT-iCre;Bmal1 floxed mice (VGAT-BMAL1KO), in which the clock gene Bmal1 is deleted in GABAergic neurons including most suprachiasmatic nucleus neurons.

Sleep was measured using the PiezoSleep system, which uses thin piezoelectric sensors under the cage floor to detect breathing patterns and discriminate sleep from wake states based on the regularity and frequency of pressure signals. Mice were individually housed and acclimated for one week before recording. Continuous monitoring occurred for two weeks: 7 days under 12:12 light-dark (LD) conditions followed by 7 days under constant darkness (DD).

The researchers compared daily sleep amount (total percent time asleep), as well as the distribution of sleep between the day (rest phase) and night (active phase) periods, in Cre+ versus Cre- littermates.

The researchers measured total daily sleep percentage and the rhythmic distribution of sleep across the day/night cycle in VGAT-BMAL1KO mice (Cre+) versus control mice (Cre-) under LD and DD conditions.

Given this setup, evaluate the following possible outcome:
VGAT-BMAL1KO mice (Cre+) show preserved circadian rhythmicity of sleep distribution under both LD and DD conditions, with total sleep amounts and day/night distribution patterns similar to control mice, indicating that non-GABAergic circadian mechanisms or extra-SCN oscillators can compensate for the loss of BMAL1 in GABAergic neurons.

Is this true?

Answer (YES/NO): NO